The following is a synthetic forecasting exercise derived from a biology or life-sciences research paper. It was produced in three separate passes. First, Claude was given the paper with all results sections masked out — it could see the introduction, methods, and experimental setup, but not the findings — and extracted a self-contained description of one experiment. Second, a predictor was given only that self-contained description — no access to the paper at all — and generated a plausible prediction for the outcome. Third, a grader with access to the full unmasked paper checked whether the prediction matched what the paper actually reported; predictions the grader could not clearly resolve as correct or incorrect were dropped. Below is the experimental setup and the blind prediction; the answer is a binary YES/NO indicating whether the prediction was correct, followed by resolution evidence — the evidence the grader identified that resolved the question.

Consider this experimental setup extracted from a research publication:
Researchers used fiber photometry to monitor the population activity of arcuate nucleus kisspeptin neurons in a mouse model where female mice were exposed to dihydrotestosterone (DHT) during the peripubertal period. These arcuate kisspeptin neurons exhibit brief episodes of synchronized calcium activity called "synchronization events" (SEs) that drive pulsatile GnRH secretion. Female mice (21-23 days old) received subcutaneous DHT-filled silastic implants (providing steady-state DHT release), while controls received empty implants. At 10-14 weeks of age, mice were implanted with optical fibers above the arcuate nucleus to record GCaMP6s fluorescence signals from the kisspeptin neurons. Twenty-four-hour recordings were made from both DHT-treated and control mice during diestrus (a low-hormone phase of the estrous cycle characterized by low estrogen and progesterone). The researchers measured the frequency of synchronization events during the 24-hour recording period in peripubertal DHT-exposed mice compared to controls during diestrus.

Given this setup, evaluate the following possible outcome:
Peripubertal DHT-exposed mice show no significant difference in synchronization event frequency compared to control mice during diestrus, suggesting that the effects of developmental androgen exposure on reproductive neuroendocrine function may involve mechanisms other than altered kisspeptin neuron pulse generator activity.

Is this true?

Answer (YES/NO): NO